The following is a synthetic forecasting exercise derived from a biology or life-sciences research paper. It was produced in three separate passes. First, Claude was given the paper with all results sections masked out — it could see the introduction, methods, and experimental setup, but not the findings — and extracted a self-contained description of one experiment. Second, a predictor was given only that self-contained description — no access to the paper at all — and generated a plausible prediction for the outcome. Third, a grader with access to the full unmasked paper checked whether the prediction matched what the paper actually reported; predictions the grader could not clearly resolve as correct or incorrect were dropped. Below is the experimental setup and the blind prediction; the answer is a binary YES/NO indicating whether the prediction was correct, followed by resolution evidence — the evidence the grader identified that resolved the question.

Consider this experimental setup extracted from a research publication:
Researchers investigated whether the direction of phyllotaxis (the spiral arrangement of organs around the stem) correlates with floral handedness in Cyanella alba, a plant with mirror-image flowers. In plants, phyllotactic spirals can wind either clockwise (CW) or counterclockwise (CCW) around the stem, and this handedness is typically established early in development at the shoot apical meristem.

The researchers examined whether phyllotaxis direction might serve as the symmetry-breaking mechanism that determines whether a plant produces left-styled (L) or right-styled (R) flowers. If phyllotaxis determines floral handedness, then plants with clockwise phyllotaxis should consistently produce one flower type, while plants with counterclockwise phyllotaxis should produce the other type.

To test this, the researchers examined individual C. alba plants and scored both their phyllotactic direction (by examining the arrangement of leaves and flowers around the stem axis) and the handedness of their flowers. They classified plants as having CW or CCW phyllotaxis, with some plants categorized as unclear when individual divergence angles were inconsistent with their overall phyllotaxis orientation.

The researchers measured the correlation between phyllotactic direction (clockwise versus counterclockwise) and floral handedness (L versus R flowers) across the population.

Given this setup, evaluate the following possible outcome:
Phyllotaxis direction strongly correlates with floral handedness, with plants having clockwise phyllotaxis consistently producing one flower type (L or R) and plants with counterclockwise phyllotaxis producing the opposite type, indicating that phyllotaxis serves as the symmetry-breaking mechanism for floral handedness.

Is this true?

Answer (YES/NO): YES